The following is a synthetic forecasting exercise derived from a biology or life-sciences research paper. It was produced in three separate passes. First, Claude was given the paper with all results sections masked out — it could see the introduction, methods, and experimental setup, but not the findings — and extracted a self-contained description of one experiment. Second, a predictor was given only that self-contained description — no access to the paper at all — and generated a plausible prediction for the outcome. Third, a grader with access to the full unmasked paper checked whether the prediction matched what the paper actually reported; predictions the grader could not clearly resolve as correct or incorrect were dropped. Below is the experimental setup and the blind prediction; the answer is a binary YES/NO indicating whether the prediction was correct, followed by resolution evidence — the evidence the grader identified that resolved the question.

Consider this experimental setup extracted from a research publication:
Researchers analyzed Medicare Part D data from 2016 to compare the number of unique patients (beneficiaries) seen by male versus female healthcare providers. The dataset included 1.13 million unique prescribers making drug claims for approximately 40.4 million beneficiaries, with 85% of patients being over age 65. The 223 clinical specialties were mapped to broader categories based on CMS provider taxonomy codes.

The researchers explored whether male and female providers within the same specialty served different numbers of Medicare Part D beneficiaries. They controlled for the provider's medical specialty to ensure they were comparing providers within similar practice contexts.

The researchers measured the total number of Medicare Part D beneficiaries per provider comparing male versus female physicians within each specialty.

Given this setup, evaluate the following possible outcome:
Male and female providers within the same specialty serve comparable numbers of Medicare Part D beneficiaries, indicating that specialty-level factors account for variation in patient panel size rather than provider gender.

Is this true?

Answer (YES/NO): NO